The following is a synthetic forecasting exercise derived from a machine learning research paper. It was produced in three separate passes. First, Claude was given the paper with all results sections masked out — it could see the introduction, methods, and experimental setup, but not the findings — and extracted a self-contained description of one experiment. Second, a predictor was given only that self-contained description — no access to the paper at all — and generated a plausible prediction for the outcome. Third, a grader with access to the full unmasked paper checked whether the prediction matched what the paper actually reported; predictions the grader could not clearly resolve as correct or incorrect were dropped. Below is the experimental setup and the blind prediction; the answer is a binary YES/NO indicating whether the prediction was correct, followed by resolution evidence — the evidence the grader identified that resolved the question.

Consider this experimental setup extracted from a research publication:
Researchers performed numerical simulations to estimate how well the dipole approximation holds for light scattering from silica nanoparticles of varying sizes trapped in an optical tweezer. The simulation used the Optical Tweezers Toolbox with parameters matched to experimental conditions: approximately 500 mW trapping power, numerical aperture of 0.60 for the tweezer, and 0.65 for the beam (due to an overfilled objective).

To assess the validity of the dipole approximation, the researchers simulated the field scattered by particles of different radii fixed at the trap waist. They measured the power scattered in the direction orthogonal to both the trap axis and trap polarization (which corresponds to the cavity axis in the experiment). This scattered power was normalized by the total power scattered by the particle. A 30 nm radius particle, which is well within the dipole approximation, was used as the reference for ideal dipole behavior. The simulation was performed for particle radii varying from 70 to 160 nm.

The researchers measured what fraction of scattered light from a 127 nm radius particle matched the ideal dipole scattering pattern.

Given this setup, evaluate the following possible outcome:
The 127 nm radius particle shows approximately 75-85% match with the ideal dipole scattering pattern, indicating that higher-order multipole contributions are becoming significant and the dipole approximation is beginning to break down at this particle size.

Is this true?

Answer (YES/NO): NO